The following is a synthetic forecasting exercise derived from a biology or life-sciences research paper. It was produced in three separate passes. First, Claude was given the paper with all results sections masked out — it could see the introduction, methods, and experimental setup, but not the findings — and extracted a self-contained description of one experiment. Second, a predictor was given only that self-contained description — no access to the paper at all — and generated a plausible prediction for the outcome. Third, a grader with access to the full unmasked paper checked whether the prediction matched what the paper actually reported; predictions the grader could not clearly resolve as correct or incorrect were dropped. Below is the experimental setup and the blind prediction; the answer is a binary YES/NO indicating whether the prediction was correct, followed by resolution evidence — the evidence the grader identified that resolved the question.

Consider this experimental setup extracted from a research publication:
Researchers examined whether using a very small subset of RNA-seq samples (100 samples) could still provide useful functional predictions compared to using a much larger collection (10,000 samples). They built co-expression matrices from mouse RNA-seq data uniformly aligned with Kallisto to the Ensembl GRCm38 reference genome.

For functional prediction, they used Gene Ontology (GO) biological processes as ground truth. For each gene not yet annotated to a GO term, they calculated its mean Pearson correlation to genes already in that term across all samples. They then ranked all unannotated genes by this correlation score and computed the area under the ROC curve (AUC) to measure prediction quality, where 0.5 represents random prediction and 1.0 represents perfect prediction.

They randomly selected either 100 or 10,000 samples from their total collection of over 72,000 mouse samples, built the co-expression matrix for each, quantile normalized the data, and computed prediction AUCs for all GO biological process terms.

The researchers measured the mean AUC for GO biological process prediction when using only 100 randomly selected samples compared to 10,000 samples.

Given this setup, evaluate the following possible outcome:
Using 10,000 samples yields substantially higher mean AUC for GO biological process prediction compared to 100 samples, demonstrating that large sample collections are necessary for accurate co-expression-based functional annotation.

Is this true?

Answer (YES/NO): NO